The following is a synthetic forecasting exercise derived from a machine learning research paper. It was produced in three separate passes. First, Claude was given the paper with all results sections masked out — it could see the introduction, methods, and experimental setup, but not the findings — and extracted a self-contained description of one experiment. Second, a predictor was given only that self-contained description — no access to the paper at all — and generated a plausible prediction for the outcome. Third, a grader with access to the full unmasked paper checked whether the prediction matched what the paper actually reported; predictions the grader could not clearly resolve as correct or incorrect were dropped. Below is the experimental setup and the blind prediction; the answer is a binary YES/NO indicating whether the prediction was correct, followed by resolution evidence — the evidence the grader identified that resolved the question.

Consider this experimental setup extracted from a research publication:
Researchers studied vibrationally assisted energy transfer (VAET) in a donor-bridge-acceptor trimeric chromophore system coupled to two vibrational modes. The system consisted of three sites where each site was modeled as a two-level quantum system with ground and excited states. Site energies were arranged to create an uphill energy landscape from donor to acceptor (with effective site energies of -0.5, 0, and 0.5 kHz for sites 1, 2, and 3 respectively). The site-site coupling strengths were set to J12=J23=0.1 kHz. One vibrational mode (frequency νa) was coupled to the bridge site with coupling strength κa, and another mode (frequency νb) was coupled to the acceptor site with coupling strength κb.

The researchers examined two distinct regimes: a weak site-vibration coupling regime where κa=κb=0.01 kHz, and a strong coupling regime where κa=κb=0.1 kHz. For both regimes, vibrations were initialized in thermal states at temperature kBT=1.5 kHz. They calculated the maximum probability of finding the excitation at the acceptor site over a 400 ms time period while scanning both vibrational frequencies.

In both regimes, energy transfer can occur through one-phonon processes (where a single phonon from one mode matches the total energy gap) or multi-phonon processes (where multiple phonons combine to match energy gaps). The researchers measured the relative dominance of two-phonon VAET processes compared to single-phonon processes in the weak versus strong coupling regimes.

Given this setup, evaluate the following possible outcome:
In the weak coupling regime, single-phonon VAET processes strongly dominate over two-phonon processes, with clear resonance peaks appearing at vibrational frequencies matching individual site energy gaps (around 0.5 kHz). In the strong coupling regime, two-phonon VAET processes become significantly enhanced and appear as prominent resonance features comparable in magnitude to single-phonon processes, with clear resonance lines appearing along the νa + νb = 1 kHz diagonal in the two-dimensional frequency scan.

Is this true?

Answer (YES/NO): NO